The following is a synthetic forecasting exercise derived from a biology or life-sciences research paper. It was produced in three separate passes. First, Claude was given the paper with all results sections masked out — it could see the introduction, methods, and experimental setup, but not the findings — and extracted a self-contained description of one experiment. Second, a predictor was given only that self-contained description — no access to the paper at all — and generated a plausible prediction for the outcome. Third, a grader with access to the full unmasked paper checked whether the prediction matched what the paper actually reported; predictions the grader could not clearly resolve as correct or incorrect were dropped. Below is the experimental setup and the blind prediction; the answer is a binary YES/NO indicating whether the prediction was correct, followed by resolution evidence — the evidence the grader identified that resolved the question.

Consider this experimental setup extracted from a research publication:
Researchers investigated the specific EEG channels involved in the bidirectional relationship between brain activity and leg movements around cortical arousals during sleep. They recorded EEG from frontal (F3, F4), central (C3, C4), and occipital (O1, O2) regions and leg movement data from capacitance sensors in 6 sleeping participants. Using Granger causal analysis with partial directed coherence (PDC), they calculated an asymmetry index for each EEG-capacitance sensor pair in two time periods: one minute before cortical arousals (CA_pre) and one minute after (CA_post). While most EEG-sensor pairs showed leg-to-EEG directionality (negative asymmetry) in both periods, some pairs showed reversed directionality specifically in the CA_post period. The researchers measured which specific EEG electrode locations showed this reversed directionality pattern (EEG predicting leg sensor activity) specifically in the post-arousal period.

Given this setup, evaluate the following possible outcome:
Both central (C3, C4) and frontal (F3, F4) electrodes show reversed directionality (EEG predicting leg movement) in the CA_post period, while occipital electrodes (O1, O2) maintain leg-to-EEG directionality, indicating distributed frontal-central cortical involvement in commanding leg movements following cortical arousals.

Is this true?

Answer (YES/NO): NO